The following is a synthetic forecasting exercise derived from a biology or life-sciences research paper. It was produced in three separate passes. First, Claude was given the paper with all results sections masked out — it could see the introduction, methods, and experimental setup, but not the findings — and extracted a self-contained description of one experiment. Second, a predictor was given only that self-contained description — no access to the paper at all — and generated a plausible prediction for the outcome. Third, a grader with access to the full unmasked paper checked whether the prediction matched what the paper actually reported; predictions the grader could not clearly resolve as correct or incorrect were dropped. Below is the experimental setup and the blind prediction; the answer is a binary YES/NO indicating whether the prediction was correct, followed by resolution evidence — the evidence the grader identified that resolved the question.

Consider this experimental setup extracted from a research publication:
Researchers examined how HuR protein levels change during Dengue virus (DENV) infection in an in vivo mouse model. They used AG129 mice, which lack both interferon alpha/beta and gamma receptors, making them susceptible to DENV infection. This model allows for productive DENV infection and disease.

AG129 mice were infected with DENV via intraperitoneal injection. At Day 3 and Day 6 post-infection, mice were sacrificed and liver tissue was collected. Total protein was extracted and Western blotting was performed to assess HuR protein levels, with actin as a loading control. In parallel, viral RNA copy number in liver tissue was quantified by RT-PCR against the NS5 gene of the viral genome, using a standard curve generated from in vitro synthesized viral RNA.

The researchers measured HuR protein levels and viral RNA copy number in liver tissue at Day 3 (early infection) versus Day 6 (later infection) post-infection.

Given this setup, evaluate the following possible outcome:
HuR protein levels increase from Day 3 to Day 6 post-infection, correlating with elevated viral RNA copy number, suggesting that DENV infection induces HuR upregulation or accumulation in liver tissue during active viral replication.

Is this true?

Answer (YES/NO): NO